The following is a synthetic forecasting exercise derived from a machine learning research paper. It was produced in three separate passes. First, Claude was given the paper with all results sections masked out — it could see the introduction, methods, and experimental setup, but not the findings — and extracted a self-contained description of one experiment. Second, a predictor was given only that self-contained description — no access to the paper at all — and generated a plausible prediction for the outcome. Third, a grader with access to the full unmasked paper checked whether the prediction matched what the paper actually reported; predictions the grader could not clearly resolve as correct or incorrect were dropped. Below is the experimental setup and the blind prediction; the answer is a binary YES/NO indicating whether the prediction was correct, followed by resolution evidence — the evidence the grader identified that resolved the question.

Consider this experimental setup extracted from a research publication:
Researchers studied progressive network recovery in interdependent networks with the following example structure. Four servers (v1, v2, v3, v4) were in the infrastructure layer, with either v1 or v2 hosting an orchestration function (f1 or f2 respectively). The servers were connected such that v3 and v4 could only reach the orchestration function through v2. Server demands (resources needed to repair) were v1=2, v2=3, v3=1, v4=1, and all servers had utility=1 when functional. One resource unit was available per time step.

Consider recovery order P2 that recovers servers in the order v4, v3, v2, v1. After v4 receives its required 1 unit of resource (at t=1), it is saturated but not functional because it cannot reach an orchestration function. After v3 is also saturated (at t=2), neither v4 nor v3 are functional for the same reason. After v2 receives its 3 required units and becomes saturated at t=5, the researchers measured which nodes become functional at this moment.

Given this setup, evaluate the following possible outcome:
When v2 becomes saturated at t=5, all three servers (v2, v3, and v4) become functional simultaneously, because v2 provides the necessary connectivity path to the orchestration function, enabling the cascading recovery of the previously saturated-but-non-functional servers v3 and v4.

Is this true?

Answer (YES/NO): YES